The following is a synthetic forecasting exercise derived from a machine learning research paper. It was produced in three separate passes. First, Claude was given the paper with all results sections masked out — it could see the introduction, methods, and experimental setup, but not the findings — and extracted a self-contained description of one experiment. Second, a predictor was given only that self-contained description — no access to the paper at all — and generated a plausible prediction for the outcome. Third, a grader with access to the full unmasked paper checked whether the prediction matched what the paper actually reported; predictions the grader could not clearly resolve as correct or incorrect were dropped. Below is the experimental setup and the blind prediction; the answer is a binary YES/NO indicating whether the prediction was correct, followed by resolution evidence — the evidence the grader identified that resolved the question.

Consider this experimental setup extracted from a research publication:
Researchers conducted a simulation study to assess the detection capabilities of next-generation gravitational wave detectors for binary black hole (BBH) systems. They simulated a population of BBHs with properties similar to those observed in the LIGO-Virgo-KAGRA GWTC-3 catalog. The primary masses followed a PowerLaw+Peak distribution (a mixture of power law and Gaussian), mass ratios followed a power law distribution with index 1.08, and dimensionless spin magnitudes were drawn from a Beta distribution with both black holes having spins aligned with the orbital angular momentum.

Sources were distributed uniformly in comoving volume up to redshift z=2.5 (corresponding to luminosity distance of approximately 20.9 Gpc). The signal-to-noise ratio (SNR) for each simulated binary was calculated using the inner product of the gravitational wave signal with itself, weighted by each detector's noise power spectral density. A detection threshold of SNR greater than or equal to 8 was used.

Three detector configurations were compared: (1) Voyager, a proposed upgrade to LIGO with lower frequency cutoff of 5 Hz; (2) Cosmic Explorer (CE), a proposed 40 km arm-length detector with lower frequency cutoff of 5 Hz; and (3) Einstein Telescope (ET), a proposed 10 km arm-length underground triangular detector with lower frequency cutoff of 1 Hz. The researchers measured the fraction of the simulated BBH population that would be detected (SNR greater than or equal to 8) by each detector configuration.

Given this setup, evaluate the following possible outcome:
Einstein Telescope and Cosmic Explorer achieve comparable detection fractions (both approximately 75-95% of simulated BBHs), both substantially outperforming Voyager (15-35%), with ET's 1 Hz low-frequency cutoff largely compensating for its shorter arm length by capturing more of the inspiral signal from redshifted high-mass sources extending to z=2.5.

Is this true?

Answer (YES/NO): NO